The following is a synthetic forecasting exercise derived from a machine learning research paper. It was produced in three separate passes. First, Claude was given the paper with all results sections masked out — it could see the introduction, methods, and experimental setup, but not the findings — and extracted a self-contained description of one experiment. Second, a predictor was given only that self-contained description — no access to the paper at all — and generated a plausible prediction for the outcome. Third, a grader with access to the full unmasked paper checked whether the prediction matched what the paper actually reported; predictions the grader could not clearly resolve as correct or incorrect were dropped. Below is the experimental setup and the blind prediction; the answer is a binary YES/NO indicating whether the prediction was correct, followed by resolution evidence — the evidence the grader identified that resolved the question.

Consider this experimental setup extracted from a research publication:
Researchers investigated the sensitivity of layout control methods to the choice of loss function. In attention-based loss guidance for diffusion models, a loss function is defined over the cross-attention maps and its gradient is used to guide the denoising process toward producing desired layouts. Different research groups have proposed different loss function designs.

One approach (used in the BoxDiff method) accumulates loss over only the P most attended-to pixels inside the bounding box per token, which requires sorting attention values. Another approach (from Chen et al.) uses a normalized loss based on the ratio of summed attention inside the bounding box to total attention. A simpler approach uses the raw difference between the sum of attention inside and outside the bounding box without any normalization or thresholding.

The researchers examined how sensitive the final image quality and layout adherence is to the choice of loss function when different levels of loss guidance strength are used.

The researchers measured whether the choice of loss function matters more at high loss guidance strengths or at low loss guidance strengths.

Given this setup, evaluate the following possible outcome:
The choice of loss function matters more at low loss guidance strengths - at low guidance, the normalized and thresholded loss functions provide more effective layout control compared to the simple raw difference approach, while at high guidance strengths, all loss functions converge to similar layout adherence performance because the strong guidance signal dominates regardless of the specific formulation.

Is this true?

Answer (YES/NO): NO